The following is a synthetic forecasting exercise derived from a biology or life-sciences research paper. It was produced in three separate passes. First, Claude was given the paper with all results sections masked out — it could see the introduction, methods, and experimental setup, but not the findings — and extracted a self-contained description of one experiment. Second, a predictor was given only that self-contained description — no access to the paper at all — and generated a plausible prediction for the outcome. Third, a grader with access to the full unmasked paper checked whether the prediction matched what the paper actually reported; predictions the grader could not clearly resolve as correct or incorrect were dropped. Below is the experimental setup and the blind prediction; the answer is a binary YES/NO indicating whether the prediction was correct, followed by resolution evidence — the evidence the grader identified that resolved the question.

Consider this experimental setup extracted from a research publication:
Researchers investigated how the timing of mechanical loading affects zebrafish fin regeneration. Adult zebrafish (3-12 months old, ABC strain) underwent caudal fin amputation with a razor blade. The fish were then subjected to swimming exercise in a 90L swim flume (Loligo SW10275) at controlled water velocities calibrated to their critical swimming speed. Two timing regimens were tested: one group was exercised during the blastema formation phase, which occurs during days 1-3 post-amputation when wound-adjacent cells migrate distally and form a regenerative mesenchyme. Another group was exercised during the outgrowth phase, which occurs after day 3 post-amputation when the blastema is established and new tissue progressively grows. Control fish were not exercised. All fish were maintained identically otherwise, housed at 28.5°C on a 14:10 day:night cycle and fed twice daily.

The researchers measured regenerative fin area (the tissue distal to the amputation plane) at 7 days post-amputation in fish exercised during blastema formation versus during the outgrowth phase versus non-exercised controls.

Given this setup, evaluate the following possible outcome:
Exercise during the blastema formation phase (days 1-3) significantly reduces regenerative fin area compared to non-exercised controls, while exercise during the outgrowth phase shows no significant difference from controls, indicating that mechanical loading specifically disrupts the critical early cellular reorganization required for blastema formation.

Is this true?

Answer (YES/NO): YES